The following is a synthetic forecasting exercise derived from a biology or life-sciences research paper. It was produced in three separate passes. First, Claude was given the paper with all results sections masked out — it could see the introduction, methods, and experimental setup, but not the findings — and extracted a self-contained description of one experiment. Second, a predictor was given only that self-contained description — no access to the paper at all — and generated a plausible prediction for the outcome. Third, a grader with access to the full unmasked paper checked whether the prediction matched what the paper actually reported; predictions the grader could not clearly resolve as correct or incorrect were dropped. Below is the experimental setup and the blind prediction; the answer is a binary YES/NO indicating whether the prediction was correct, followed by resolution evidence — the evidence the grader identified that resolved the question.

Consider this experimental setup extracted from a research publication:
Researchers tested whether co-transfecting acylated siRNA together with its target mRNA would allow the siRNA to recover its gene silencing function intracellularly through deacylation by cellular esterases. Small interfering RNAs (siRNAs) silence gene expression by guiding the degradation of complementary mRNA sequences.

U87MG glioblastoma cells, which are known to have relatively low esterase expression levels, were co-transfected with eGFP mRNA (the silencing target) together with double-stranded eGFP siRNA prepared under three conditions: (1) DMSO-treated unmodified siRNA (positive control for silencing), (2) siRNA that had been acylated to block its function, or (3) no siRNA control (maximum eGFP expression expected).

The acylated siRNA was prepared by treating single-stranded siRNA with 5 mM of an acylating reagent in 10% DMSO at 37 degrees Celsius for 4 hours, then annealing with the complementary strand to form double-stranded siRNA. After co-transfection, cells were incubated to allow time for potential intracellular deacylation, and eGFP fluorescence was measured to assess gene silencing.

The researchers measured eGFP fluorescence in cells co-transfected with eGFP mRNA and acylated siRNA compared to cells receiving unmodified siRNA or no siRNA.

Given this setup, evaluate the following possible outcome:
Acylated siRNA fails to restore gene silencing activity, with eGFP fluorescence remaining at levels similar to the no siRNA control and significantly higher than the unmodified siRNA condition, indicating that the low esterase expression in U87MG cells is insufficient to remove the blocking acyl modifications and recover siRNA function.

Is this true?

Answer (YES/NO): NO